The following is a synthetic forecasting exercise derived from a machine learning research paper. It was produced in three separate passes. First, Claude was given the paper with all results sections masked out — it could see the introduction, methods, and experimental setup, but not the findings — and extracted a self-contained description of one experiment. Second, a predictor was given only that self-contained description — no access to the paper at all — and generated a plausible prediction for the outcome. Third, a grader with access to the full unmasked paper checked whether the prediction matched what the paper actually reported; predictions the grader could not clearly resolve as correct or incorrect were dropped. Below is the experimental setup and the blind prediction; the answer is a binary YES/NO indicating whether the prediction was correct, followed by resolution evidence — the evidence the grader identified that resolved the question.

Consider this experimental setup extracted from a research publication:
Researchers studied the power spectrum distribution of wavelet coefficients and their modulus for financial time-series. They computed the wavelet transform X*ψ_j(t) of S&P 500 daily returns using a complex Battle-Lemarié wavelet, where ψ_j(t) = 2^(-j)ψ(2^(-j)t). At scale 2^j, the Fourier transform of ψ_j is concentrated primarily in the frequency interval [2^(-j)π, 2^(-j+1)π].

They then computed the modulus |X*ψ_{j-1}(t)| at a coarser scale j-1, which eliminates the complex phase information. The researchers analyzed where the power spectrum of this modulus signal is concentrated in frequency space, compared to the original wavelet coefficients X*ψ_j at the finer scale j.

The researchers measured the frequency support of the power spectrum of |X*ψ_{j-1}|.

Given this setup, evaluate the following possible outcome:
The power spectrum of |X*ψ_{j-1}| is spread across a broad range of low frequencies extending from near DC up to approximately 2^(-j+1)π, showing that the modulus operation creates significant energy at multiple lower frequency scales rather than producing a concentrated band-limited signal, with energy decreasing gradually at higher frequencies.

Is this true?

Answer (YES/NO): NO